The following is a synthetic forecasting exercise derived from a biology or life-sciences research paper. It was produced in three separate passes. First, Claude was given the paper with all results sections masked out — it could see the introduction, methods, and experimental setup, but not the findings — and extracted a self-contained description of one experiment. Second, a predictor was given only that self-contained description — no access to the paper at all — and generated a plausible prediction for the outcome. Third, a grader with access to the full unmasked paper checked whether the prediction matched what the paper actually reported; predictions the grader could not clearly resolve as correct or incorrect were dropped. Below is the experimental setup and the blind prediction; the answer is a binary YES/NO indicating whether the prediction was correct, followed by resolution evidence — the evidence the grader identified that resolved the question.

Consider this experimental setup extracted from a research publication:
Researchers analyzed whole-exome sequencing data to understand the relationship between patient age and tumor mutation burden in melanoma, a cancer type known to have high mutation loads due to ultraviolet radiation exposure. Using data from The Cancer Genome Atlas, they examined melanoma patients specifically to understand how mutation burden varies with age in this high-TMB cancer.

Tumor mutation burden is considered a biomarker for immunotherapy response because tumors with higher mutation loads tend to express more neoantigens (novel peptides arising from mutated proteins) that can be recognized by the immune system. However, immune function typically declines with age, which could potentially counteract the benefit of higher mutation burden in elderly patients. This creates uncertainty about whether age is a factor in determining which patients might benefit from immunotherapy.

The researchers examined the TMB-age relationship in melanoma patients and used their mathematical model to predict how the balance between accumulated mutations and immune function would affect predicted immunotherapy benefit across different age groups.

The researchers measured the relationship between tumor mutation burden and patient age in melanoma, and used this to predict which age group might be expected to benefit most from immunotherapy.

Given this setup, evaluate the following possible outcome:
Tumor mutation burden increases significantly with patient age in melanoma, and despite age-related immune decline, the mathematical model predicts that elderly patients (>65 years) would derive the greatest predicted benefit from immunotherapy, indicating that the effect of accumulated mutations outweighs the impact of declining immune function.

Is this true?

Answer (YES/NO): YES